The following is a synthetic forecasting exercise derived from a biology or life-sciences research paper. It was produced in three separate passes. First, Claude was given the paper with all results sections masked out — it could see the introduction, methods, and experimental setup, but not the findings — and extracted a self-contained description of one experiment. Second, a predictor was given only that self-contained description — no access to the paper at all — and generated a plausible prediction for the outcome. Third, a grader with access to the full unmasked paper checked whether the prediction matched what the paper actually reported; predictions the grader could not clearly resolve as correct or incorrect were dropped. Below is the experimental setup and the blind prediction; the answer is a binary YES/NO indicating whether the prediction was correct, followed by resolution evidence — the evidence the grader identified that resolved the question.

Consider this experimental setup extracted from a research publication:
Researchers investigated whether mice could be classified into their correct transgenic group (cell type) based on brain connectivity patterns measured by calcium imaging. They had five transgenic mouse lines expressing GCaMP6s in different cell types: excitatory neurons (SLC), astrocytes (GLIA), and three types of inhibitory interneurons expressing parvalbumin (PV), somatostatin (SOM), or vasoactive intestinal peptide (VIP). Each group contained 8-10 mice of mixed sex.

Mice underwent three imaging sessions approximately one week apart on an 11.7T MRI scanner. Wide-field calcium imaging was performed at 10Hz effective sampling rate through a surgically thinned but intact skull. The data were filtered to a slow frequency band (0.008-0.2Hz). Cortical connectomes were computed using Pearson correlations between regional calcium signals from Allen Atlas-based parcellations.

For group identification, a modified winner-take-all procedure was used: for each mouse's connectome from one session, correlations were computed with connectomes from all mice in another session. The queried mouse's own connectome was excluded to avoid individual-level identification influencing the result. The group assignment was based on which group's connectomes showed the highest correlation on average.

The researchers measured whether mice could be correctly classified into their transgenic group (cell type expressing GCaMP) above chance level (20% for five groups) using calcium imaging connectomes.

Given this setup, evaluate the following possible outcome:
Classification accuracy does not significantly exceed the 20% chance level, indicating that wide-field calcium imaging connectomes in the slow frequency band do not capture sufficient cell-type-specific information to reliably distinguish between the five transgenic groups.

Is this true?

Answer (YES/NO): NO